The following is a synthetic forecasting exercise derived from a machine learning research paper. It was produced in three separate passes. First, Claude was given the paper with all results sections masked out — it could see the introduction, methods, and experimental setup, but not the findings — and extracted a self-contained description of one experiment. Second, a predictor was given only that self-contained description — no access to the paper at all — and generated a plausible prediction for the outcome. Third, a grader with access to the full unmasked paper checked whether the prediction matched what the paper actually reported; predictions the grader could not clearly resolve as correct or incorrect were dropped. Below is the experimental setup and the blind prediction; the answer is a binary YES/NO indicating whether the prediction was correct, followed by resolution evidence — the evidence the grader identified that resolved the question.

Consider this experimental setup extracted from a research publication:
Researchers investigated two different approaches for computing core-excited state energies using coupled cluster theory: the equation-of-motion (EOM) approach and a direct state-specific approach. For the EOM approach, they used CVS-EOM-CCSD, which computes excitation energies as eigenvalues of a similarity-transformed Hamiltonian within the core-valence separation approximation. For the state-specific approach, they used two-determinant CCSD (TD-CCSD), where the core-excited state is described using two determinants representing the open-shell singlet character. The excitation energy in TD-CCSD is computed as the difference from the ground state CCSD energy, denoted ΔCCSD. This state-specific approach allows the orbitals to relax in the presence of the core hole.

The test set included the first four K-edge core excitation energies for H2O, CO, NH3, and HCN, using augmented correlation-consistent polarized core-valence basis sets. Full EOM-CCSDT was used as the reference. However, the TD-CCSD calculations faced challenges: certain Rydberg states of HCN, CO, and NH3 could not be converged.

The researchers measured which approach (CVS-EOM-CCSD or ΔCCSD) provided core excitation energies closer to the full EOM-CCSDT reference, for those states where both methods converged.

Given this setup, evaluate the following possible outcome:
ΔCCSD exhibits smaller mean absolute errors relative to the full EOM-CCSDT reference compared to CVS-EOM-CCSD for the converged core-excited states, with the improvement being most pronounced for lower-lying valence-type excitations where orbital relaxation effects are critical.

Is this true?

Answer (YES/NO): NO